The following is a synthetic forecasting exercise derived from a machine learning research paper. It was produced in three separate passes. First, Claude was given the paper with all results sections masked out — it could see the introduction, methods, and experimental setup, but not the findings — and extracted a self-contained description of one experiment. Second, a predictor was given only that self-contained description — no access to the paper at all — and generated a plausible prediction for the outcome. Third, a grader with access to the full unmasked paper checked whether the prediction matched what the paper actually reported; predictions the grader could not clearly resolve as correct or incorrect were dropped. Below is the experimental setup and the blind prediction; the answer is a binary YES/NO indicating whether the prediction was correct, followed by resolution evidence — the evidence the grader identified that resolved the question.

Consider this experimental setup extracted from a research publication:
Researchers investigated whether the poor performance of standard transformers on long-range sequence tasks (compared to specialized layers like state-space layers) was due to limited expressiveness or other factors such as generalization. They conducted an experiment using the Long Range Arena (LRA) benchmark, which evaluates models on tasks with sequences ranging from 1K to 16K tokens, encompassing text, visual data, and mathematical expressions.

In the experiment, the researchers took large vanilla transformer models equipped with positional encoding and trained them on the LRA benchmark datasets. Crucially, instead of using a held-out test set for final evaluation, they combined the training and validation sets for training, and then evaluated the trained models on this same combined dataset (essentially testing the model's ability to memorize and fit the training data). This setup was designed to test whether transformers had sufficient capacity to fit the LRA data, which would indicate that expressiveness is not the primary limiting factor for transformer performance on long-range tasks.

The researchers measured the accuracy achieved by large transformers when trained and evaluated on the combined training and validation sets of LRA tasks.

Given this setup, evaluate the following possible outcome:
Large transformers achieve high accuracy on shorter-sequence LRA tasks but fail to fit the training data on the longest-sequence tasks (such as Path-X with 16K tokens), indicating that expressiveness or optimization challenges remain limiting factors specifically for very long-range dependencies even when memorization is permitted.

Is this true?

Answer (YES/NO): NO